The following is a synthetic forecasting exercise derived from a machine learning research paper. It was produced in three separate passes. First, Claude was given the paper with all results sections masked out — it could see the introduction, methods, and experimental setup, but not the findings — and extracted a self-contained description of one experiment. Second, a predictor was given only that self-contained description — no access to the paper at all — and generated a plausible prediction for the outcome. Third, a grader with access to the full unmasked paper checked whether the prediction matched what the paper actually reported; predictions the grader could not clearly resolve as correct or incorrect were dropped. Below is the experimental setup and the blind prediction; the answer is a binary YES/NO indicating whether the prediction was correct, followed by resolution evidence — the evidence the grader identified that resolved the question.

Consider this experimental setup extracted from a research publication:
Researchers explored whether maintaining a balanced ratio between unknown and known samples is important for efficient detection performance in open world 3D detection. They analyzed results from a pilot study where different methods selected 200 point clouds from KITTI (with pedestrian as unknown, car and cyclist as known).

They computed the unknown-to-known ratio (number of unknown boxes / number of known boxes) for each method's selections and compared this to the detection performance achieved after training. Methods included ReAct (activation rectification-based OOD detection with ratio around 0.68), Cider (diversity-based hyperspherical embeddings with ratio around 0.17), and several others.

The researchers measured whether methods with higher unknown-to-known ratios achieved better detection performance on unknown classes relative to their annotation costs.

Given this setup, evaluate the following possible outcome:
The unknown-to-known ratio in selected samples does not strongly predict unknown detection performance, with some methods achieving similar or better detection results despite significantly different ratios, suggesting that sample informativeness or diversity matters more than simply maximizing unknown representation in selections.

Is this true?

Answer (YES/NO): NO